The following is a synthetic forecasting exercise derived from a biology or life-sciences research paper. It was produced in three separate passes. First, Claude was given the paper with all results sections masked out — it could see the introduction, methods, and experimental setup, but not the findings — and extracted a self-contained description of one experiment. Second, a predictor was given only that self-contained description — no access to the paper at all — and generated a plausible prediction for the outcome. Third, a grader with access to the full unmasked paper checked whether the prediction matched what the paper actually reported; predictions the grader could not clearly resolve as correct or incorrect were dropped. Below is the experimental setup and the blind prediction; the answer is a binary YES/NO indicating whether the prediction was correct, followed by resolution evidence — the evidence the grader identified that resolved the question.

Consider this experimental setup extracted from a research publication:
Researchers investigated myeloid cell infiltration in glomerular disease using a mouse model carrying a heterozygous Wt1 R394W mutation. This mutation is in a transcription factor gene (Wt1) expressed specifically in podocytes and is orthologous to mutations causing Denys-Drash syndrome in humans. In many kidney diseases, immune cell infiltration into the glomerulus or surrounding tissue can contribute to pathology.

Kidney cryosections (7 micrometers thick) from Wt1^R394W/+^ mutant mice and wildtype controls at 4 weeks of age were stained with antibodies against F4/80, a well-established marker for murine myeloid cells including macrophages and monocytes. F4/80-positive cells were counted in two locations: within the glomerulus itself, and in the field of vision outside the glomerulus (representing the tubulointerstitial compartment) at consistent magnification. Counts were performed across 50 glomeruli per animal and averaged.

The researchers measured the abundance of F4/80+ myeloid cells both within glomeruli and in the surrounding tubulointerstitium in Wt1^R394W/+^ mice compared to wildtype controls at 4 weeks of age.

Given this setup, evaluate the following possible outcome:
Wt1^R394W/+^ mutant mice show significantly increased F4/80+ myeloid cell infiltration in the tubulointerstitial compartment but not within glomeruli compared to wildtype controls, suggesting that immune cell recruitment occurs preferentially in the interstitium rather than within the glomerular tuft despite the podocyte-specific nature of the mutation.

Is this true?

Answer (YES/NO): NO